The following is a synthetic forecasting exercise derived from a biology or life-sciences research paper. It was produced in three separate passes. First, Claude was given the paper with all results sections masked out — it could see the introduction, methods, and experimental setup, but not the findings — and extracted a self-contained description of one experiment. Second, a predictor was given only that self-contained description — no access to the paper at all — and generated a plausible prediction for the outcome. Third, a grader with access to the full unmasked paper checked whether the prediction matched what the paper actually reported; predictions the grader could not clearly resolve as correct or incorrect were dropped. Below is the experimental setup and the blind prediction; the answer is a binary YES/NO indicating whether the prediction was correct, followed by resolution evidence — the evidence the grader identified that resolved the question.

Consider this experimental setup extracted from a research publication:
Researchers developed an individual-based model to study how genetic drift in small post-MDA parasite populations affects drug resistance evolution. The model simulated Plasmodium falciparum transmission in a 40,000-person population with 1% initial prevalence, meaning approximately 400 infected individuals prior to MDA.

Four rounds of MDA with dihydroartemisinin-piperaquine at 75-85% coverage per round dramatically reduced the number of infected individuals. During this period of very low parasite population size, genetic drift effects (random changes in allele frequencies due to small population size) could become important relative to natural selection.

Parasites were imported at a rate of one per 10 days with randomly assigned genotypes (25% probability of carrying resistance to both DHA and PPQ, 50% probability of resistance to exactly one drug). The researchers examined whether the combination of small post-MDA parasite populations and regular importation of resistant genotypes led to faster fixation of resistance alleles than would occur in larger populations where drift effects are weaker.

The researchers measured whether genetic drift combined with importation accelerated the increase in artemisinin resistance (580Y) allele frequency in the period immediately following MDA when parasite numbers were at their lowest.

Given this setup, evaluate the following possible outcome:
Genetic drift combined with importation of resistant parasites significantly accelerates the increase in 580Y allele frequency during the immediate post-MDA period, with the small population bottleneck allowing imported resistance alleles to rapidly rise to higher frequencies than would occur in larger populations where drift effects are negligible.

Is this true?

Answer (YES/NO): YES